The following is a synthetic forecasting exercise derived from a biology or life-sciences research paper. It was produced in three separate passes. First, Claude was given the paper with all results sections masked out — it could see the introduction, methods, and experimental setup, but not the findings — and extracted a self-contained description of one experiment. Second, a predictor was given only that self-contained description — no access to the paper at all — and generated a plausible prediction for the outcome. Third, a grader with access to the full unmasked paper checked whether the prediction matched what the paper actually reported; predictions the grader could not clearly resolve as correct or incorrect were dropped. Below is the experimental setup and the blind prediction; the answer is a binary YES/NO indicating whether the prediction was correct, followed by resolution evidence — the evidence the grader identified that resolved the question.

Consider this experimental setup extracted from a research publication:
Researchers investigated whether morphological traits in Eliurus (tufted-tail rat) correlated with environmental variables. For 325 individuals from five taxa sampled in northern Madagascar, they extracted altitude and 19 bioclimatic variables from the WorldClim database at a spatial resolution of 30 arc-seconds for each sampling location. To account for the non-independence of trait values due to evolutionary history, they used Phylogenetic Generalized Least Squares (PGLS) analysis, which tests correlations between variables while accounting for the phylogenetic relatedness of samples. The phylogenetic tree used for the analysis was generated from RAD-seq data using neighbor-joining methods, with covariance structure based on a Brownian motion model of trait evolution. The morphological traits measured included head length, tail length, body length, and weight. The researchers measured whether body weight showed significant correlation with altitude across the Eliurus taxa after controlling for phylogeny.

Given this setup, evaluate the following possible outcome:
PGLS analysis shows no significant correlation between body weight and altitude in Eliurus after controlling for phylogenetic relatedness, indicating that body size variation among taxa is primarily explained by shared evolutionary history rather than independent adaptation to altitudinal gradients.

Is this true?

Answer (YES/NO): NO